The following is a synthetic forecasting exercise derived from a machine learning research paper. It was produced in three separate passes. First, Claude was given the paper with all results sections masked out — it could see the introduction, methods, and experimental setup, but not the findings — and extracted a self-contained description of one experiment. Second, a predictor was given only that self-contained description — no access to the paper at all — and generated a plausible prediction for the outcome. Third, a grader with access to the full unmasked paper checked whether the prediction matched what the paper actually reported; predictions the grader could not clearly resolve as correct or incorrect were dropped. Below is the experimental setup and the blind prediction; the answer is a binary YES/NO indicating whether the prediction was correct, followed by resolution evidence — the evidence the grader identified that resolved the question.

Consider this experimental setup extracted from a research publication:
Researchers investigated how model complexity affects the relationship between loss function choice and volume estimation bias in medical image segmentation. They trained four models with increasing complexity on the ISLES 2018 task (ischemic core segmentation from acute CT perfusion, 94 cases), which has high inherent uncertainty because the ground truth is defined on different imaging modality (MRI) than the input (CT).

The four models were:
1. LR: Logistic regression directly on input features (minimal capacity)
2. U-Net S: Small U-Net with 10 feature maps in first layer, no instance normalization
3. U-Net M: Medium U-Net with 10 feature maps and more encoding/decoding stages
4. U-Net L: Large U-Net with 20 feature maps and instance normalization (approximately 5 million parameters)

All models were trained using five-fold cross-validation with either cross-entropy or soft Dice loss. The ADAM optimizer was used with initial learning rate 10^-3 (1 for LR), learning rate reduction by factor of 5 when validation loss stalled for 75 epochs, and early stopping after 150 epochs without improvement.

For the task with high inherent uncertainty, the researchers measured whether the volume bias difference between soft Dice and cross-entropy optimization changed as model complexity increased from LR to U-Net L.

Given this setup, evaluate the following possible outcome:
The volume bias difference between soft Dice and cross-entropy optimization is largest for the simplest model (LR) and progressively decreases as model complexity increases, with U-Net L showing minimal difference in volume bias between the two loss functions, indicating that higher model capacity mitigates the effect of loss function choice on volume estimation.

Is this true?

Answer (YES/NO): NO